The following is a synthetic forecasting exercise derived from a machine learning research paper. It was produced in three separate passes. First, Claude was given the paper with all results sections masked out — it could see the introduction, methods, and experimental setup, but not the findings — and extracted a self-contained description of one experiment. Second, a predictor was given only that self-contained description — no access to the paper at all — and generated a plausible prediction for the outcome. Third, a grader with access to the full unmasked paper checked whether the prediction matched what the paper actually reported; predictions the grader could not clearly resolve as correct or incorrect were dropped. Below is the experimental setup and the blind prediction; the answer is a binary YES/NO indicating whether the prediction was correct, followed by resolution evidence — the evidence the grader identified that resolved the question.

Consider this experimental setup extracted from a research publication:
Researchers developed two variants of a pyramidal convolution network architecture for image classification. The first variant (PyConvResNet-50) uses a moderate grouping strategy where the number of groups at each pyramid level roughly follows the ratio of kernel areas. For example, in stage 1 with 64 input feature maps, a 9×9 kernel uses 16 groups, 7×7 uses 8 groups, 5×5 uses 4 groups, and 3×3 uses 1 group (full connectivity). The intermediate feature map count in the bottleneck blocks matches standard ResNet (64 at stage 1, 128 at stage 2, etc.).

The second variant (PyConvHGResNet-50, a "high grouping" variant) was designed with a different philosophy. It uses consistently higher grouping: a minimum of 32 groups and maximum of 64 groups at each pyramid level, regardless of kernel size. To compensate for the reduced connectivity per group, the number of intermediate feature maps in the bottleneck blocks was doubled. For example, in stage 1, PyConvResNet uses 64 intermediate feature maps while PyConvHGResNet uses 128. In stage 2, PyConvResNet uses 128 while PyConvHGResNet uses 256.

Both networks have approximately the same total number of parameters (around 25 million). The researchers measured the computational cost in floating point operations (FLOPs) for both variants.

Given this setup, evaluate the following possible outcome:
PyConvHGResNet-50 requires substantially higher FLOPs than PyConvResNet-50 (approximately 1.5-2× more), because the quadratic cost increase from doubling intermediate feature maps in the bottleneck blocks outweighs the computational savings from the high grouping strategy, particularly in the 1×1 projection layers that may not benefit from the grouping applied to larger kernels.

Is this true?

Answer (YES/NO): NO